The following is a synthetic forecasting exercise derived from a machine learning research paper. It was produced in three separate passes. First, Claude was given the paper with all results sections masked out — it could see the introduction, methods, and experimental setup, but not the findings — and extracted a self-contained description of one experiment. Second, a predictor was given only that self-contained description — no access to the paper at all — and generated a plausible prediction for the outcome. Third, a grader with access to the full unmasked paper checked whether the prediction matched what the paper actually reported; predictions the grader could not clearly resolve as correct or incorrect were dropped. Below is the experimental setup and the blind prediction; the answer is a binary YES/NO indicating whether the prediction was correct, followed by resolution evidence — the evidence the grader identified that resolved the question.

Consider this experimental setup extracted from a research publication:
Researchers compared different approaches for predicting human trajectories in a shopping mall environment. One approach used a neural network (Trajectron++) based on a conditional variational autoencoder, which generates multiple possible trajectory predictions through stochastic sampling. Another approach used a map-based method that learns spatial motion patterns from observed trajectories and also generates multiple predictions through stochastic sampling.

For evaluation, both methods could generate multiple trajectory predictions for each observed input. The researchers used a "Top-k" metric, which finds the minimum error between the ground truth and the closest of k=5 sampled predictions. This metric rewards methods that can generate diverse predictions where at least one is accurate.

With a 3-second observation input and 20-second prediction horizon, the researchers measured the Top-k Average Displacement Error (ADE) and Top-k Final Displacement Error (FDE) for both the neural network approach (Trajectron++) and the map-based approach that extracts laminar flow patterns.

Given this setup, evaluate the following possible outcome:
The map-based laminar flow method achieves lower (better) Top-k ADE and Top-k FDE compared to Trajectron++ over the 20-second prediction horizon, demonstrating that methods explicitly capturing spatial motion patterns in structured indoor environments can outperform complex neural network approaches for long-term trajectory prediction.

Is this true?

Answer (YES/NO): NO